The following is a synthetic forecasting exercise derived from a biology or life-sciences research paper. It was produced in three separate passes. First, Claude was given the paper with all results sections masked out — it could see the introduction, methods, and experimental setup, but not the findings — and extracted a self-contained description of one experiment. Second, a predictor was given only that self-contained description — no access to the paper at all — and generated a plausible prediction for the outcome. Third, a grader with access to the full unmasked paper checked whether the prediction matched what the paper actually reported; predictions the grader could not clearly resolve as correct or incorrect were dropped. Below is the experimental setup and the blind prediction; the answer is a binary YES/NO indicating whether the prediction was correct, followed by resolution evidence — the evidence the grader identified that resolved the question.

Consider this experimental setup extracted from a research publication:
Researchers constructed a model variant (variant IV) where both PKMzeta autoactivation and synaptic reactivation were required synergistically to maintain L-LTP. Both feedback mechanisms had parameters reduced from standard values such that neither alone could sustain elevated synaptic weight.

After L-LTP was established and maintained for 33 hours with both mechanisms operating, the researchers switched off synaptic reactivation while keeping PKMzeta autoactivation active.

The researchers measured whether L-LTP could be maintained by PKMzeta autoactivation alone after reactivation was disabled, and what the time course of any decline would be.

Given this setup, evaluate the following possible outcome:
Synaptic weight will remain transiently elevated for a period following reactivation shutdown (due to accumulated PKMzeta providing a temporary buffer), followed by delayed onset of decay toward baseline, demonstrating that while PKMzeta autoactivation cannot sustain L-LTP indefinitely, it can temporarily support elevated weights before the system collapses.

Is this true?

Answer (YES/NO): NO